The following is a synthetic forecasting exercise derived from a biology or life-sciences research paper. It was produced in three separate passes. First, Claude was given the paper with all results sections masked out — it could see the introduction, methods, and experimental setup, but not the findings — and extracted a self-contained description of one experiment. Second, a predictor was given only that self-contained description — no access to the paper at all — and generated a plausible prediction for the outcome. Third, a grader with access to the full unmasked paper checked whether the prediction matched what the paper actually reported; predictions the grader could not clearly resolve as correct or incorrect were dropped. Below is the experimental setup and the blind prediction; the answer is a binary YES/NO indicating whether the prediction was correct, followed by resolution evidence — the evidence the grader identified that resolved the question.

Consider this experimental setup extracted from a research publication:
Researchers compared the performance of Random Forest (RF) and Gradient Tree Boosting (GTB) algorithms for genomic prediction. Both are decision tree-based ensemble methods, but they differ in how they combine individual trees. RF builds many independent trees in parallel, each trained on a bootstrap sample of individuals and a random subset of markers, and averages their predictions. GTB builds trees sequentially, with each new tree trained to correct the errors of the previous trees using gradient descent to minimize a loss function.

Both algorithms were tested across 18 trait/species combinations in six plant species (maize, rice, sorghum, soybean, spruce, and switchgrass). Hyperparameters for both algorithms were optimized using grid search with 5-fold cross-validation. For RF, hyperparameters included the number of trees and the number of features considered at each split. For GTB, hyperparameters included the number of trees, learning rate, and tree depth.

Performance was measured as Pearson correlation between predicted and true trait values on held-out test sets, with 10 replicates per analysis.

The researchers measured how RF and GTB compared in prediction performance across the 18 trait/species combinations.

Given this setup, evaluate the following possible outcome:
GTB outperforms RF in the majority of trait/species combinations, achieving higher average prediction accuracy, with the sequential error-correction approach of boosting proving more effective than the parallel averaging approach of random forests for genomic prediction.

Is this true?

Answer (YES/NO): NO